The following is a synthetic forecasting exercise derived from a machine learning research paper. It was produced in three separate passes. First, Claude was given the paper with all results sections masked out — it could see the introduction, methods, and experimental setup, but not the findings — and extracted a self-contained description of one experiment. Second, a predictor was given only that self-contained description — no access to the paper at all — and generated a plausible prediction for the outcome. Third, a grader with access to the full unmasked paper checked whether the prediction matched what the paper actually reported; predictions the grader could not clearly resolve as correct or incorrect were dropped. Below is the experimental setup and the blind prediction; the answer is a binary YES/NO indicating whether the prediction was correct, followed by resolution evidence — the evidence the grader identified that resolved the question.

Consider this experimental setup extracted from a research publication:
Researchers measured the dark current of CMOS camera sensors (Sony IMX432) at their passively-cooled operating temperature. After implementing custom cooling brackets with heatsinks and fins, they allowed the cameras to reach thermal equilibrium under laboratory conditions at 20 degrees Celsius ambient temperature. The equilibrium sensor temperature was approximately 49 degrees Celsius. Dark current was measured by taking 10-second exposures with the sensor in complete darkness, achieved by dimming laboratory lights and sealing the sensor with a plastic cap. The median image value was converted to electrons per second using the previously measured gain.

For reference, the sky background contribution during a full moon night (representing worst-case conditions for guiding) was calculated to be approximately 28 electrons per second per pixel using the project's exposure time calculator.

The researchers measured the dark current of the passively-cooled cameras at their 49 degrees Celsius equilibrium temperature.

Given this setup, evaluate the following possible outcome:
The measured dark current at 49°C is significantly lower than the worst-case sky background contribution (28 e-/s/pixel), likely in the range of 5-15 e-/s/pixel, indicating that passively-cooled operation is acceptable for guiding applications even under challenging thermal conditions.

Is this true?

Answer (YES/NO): NO